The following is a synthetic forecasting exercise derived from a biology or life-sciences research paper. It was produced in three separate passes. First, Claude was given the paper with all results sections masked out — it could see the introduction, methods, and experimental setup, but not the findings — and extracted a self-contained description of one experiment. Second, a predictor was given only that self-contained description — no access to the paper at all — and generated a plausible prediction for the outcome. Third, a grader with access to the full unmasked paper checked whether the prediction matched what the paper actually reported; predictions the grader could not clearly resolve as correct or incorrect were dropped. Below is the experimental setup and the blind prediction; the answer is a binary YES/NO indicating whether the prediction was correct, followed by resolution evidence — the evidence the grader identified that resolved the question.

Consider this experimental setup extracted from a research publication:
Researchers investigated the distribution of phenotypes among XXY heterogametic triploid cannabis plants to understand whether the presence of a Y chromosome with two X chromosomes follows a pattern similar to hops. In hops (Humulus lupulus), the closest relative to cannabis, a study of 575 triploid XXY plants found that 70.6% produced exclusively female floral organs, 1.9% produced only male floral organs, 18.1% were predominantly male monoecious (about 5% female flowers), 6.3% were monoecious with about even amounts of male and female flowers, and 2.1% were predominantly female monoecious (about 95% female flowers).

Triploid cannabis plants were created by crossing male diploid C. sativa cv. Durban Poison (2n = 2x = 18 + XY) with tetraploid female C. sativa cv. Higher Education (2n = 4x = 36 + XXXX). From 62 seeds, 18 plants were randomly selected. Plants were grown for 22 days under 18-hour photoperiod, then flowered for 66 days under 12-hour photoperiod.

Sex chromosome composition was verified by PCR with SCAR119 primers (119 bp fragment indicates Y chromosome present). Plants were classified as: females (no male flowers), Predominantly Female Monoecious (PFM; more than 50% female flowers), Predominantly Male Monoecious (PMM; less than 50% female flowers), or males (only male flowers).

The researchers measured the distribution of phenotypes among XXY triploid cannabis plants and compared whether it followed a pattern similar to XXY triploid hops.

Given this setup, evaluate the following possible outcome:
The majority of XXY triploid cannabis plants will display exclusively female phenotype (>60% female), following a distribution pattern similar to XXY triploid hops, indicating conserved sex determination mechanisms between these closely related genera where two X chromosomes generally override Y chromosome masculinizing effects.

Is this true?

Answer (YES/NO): NO